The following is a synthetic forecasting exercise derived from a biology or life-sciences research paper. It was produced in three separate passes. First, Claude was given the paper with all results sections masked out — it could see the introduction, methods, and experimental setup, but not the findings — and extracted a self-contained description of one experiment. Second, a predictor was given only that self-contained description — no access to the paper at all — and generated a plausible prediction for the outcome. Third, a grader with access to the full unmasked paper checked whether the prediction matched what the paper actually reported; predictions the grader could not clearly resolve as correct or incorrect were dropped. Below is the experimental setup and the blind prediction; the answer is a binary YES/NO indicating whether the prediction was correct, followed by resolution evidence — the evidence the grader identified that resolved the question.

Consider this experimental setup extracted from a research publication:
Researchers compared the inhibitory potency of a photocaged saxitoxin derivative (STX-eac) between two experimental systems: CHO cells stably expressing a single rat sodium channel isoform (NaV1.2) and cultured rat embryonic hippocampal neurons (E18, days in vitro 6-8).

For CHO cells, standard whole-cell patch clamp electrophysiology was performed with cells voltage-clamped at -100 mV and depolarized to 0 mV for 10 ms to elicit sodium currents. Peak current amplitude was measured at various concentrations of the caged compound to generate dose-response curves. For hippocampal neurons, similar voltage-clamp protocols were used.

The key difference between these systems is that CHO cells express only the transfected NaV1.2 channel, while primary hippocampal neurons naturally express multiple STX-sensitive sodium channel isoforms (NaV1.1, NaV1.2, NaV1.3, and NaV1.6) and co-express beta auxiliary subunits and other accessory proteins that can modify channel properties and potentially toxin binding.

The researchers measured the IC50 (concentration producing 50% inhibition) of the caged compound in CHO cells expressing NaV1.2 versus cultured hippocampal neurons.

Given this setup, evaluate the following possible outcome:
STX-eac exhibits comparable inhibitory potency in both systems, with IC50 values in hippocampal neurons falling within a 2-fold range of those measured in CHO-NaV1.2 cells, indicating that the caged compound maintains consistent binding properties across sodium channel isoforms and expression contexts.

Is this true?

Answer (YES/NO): NO